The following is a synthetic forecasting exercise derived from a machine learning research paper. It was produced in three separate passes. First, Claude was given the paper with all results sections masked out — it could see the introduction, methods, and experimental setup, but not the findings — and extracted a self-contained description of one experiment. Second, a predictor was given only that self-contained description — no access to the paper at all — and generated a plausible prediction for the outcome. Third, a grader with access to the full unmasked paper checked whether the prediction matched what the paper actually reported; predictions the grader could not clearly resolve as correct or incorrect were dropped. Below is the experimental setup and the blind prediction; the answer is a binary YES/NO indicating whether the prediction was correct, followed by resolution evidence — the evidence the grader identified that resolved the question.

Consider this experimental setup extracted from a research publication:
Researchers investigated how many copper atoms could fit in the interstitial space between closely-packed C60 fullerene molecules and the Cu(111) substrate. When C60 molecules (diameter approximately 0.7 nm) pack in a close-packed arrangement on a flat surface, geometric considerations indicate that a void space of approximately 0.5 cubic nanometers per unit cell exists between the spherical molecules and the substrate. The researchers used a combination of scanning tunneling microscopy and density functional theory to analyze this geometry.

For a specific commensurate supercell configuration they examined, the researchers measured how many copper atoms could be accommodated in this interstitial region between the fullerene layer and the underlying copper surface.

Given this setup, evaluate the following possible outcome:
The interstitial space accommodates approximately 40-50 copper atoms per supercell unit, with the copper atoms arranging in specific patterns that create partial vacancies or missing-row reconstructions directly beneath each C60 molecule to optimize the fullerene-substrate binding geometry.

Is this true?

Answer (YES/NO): NO